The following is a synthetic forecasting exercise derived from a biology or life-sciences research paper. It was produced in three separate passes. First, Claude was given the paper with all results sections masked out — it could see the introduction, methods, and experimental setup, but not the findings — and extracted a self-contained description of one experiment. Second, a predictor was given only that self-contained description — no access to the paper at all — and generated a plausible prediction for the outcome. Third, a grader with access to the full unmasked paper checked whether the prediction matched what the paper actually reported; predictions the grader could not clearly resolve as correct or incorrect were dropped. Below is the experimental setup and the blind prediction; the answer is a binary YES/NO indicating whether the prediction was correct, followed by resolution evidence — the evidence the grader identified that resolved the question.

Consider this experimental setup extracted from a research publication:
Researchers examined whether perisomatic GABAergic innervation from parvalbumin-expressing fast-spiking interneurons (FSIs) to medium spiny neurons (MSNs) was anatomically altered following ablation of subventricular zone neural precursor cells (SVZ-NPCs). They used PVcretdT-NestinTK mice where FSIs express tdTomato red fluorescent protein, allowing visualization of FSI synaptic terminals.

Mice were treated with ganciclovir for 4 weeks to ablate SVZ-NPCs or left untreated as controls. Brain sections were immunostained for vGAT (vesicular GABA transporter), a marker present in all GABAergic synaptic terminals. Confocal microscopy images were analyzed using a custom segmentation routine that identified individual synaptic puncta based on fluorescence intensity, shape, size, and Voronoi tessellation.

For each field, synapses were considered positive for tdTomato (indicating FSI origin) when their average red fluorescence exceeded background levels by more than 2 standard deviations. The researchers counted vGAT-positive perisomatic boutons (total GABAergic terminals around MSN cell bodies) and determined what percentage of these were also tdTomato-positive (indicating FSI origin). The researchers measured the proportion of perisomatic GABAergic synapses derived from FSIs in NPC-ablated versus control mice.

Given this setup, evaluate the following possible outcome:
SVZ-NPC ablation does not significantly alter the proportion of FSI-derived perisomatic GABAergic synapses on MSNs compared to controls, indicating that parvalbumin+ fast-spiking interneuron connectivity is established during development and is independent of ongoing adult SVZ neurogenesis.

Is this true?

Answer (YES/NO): NO